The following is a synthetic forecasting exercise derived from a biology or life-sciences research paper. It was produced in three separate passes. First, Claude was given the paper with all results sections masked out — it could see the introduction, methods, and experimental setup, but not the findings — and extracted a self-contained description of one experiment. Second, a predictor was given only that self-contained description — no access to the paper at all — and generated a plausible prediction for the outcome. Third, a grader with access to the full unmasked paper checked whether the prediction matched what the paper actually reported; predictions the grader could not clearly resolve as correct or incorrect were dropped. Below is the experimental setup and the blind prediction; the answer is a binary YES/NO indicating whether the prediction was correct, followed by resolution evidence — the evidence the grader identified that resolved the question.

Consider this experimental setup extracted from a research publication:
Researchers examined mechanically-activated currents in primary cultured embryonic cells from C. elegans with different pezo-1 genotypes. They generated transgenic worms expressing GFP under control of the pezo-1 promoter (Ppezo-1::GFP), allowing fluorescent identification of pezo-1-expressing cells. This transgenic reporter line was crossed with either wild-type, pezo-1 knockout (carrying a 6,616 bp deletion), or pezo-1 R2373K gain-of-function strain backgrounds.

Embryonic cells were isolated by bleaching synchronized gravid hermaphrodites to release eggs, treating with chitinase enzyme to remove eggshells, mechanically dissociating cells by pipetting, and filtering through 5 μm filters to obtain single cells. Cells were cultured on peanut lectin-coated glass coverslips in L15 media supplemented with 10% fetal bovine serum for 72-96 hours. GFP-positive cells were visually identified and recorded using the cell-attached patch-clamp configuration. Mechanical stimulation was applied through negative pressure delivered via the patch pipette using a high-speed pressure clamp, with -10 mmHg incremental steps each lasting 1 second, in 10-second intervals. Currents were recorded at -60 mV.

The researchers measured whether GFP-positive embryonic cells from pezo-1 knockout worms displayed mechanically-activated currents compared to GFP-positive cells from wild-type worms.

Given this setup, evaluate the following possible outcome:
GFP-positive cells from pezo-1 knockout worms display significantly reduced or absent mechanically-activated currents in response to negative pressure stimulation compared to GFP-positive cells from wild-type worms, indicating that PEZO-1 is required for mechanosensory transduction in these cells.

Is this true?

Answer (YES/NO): YES